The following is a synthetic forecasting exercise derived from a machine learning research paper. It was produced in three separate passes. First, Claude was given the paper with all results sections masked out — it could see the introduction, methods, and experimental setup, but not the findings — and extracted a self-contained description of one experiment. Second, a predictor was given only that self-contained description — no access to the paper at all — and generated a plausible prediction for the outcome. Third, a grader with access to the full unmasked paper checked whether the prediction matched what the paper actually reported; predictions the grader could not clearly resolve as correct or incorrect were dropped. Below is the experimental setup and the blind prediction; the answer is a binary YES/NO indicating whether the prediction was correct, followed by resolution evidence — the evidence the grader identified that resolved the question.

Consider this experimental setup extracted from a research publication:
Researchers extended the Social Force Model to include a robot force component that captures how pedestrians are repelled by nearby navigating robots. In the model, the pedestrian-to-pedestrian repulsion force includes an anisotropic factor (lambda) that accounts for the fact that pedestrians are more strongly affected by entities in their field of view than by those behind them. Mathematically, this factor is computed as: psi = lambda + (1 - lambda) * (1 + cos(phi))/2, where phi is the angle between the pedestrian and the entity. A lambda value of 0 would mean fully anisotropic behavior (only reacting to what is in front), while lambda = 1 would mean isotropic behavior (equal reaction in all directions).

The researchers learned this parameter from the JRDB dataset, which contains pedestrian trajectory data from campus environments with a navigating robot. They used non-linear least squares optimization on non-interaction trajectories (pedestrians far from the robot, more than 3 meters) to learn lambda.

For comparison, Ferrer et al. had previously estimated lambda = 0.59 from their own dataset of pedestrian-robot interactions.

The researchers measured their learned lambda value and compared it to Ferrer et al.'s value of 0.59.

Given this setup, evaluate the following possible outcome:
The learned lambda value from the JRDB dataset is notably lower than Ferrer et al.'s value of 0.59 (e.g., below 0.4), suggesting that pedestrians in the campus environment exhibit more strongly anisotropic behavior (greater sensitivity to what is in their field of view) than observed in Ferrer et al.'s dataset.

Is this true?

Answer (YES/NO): NO